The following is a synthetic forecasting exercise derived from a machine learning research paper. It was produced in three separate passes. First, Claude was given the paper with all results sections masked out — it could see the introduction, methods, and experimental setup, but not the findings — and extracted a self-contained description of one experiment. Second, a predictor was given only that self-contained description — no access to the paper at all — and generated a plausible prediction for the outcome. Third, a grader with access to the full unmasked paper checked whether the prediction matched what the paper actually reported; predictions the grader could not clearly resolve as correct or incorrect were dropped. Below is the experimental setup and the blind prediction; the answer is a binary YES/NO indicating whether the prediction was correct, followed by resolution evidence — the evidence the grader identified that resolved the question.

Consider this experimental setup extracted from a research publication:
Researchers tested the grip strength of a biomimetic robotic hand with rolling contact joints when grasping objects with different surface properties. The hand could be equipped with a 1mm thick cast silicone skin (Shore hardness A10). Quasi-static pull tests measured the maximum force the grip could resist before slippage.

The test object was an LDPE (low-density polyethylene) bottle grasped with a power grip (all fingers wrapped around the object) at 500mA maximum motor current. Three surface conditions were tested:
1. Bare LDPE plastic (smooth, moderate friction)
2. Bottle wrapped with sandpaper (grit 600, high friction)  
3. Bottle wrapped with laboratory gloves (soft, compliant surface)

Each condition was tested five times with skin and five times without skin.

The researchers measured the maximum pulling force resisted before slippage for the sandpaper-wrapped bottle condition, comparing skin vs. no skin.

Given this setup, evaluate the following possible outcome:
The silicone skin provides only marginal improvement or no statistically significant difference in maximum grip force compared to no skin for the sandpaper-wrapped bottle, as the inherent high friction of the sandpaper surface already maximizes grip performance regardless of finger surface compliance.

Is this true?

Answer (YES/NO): YES